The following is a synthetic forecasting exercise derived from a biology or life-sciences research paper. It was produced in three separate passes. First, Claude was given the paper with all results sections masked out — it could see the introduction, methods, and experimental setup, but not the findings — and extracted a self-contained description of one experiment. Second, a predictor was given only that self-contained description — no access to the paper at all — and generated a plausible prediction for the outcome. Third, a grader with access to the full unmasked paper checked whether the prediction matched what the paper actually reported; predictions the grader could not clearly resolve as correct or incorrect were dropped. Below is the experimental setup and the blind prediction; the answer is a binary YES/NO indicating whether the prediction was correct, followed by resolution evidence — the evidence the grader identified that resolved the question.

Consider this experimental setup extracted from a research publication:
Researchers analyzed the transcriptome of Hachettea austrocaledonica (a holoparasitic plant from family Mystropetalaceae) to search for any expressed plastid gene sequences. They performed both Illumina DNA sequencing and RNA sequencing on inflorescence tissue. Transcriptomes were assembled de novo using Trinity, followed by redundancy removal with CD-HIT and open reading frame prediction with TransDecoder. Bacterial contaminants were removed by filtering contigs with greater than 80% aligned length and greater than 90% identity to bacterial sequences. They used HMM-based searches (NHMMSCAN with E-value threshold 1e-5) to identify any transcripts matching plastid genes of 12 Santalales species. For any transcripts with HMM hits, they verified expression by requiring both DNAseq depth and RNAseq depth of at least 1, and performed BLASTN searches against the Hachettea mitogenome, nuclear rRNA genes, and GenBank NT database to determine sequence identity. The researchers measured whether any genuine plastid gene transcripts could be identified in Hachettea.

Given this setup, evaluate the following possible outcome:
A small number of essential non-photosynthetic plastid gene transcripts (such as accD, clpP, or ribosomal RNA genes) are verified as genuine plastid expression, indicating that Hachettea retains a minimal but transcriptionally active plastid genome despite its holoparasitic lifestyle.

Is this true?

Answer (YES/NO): NO